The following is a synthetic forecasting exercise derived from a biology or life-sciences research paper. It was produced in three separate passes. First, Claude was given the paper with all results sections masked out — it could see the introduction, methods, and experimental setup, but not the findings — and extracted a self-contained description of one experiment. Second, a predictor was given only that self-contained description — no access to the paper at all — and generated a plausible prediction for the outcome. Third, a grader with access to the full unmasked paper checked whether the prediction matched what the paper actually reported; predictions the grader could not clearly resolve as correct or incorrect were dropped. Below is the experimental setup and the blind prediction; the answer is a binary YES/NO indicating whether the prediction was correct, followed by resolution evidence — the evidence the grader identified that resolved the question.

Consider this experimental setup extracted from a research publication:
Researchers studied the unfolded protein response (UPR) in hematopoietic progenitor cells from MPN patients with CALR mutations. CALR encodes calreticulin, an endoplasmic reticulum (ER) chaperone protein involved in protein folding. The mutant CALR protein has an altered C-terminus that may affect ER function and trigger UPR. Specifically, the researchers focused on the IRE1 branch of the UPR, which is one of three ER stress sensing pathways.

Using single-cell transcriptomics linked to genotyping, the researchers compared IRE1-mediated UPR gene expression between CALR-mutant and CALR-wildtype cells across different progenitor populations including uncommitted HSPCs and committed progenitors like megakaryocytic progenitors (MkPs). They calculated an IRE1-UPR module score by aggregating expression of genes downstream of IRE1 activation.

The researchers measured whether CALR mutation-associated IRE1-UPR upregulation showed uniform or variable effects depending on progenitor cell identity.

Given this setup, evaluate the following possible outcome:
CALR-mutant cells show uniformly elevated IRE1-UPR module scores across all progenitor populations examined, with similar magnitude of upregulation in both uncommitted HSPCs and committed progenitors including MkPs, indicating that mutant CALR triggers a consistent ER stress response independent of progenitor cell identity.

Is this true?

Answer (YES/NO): NO